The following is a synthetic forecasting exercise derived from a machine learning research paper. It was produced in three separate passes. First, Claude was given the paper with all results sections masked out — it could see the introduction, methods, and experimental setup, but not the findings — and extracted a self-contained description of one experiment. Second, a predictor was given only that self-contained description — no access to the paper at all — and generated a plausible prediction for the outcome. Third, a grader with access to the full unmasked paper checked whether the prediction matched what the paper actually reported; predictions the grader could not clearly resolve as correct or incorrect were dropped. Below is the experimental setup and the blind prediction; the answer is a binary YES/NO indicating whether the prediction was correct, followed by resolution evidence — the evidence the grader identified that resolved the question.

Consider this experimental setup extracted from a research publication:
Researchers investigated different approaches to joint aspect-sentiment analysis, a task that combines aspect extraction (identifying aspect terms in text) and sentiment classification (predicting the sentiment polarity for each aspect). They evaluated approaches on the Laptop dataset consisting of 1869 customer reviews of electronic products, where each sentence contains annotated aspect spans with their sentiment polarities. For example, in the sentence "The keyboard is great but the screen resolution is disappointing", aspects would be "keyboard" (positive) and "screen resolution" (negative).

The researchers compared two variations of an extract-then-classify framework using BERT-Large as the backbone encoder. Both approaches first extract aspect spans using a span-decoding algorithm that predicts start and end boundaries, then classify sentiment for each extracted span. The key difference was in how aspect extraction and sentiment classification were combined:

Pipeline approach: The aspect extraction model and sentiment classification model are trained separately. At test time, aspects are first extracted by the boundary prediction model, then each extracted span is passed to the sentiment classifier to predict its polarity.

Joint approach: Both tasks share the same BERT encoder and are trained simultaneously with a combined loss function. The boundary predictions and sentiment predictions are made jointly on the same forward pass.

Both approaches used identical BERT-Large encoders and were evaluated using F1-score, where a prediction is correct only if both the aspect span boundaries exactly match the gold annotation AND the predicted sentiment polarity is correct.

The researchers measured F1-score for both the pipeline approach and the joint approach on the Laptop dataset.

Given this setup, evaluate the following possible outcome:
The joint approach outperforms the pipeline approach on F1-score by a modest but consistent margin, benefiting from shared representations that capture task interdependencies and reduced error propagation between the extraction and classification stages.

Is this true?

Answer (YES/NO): NO